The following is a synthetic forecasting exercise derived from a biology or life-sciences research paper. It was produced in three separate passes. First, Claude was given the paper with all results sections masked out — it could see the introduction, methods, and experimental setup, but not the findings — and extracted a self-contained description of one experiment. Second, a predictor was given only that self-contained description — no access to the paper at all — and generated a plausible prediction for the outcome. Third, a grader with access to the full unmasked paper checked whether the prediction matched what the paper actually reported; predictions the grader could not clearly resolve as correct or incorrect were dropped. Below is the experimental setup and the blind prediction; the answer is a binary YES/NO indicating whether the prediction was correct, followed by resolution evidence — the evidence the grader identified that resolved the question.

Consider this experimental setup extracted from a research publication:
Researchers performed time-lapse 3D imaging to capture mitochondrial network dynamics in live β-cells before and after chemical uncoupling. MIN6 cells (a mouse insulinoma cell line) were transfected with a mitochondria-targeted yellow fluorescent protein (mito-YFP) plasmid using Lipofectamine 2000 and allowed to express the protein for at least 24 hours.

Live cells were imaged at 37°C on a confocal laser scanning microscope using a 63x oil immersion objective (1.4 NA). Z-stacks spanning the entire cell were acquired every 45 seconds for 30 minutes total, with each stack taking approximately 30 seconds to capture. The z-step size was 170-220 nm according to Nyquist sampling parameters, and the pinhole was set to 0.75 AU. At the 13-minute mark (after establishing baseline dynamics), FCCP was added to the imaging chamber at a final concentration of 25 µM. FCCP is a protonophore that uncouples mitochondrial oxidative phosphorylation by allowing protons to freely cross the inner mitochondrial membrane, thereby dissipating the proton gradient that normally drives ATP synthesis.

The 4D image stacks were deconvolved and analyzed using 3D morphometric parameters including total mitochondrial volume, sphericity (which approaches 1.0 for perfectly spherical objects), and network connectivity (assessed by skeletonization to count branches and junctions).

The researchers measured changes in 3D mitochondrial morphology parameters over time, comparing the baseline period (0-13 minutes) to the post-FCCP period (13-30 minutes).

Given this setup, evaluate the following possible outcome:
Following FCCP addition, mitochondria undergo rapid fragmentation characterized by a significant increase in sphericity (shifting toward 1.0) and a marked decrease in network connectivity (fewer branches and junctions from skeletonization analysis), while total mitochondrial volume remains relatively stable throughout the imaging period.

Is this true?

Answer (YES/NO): NO